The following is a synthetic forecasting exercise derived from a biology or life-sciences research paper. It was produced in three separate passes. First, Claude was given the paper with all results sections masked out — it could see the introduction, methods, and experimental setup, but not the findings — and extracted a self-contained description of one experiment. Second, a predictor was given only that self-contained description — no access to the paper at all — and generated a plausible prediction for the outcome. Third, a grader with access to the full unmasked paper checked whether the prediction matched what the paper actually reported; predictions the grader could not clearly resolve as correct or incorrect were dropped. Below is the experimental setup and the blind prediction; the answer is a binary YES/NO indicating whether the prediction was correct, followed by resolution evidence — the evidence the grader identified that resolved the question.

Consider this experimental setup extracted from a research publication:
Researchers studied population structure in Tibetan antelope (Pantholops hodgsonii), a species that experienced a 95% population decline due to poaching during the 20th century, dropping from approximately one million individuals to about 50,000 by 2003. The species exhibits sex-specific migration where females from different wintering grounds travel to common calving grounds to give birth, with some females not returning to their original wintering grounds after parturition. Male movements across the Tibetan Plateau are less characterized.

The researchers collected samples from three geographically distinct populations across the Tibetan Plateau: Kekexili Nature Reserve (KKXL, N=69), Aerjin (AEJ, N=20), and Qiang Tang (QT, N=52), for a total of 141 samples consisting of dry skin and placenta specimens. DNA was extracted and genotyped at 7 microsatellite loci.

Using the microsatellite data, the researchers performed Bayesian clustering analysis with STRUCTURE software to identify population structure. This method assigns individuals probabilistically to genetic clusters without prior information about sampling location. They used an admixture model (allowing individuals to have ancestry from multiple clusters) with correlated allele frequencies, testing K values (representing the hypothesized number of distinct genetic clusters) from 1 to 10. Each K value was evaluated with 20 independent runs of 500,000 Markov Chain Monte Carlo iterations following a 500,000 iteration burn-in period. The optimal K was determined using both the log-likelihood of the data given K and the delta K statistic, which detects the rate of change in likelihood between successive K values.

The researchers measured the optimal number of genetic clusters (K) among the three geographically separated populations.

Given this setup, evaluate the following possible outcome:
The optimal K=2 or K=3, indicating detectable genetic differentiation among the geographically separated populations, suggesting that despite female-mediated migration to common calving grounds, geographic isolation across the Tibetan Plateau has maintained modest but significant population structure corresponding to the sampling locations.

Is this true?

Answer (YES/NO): NO